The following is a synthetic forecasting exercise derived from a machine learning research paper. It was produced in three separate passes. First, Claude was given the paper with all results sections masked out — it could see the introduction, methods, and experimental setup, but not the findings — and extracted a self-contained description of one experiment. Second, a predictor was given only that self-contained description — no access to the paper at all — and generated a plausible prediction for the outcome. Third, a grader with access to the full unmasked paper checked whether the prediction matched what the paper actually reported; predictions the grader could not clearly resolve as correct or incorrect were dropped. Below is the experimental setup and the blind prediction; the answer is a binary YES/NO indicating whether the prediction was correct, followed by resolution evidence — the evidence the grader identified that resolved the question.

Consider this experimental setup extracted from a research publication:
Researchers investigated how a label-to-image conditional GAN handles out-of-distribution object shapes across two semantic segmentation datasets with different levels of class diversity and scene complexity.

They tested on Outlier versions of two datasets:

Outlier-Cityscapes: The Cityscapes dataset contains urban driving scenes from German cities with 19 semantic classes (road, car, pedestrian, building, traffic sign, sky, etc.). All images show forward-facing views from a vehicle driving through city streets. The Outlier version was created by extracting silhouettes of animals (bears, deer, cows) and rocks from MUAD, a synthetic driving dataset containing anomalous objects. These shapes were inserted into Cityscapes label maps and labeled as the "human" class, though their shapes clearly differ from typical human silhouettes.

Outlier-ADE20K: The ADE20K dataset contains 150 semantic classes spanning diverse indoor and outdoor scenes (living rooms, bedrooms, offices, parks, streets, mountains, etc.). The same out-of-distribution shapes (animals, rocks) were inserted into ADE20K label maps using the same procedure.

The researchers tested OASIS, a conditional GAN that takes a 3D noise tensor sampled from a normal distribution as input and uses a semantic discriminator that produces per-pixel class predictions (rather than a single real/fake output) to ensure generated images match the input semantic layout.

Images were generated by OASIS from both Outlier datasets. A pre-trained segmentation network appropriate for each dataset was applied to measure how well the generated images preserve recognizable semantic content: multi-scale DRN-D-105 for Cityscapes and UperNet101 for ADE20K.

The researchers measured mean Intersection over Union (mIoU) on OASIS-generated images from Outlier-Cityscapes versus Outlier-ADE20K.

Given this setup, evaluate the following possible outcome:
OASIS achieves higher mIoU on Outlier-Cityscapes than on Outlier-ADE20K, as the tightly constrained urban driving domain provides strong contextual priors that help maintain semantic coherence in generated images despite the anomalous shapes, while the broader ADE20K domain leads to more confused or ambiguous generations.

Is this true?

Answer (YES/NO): YES